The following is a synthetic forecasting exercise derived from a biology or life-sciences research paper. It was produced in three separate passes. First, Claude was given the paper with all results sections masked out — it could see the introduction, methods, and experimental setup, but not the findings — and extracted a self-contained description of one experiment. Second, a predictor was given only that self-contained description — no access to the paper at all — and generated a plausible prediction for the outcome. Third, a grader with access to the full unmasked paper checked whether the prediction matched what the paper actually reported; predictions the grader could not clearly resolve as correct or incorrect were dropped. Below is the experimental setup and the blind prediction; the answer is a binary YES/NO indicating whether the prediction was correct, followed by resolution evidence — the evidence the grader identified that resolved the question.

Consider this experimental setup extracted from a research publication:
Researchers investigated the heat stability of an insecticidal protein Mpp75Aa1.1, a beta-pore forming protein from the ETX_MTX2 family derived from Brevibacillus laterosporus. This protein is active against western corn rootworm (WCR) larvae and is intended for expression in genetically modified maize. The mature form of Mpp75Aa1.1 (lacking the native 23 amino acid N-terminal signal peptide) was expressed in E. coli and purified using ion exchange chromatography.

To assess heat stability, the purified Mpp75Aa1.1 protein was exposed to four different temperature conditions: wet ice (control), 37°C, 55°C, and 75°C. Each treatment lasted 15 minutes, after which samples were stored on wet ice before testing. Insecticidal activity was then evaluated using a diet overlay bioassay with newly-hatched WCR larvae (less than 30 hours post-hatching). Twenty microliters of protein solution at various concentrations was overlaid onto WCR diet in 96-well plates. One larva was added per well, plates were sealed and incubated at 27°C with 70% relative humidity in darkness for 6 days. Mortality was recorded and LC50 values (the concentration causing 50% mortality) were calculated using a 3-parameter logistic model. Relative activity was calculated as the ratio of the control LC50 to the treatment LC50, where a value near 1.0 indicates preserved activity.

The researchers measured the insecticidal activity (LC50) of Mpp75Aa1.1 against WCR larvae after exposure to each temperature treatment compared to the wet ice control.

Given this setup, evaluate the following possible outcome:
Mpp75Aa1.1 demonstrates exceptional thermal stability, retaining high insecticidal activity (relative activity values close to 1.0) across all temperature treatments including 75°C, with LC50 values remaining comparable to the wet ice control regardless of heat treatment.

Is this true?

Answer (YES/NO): NO